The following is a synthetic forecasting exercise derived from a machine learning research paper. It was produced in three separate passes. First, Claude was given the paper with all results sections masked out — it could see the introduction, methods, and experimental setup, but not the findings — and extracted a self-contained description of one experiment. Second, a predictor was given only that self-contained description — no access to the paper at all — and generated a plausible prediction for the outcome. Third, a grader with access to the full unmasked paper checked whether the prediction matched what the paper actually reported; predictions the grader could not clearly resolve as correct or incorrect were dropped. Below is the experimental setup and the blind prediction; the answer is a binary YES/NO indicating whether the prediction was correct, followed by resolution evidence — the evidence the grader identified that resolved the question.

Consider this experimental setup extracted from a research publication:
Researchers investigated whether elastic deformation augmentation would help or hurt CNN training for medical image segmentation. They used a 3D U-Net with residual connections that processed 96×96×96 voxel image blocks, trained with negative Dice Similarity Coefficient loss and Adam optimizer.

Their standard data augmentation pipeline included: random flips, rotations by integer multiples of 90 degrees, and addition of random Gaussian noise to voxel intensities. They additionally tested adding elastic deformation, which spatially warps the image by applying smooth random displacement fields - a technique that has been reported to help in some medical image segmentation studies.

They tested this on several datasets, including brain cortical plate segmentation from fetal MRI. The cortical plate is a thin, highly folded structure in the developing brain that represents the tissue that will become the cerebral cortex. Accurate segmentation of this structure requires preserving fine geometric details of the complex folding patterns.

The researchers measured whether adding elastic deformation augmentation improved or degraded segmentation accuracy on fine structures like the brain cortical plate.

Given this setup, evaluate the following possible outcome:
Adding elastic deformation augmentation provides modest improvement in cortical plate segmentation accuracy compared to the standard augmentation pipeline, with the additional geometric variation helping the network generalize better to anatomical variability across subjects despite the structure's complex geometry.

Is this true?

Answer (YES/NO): NO